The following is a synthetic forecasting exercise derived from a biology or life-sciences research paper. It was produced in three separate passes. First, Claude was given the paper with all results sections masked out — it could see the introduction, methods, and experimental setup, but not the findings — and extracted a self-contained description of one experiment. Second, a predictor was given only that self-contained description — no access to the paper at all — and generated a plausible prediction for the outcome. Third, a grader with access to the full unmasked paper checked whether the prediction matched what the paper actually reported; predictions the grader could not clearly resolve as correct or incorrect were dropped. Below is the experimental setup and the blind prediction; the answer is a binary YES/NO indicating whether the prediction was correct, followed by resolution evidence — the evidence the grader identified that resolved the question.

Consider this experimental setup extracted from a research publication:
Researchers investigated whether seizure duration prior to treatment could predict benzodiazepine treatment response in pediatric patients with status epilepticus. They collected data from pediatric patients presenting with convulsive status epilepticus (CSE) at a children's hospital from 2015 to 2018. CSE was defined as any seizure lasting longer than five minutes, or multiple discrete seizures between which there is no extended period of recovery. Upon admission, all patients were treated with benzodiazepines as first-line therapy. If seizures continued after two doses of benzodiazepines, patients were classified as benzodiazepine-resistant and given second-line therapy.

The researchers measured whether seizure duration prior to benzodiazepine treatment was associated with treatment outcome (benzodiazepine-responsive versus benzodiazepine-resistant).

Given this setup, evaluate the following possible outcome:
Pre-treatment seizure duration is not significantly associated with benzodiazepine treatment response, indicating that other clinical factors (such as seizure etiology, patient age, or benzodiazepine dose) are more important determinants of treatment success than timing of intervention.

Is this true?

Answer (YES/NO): NO